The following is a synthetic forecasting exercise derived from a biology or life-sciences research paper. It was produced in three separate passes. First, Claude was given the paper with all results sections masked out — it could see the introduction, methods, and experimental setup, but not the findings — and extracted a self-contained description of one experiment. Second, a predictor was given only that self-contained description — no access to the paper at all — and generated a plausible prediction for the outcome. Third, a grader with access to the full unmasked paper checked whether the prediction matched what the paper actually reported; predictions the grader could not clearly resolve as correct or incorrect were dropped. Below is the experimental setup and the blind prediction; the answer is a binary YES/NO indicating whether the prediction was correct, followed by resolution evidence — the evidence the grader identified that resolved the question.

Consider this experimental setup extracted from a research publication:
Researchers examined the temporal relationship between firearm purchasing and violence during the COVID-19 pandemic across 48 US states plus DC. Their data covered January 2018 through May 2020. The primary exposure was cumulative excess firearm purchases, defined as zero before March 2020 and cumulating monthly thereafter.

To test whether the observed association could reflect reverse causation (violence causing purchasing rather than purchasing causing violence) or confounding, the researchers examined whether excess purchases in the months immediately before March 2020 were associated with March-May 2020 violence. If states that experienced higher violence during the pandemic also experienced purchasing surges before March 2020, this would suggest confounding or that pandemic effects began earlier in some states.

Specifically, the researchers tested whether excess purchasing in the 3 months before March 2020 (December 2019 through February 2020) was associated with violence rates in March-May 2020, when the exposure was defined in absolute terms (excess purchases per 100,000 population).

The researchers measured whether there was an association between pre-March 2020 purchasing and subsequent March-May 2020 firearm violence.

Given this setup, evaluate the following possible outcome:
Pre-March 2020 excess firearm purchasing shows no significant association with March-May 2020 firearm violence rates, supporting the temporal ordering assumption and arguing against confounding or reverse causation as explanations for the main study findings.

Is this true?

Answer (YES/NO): YES